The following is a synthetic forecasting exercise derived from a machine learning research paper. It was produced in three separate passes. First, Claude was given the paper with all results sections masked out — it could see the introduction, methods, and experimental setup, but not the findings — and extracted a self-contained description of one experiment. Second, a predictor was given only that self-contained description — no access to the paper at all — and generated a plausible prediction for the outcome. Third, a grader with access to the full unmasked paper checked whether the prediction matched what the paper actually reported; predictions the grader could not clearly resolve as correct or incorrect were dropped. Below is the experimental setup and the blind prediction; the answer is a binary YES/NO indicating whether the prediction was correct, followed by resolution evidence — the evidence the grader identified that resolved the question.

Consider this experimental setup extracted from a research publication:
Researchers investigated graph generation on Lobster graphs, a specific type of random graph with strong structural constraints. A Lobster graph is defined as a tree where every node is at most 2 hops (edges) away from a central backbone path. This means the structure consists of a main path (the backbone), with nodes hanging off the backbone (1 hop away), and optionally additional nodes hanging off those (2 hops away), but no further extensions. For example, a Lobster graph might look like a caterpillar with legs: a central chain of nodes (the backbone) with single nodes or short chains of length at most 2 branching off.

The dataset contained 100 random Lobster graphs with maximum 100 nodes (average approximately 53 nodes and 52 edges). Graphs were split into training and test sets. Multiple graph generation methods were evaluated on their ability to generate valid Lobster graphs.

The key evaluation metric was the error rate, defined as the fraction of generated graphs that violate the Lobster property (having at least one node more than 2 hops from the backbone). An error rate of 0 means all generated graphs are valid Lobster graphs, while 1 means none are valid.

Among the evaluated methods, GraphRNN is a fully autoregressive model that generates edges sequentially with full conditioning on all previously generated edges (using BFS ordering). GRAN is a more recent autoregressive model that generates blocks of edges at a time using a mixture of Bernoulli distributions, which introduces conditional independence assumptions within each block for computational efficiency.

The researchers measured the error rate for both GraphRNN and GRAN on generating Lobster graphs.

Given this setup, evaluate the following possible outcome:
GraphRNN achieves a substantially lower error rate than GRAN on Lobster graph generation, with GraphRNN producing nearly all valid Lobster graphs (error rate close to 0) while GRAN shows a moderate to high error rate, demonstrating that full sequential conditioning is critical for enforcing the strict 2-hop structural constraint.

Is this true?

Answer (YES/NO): NO